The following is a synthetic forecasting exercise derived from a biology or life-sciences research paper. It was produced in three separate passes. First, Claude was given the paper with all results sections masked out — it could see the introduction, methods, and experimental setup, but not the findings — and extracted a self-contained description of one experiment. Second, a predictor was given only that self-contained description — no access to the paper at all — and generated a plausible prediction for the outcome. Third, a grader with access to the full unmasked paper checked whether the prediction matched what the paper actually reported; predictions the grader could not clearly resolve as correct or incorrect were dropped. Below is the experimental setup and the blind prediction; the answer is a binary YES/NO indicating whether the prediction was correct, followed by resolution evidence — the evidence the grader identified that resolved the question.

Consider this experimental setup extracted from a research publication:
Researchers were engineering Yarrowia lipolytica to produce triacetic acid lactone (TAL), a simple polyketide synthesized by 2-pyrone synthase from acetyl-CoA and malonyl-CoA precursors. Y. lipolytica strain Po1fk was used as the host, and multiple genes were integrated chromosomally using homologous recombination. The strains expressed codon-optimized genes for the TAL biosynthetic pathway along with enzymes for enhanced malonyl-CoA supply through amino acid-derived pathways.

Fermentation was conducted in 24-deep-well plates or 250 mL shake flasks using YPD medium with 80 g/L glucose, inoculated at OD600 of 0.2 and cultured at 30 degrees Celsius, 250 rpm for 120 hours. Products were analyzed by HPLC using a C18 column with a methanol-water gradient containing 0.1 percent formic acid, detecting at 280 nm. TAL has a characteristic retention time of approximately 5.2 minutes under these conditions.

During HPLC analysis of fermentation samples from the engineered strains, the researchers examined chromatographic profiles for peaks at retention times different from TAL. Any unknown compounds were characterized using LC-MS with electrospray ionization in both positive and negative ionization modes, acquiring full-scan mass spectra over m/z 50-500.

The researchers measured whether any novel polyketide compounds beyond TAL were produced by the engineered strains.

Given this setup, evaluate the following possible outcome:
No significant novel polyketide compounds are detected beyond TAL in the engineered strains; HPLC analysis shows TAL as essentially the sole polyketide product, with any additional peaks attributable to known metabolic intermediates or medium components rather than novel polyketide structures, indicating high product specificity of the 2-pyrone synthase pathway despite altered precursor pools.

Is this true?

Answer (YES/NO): NO